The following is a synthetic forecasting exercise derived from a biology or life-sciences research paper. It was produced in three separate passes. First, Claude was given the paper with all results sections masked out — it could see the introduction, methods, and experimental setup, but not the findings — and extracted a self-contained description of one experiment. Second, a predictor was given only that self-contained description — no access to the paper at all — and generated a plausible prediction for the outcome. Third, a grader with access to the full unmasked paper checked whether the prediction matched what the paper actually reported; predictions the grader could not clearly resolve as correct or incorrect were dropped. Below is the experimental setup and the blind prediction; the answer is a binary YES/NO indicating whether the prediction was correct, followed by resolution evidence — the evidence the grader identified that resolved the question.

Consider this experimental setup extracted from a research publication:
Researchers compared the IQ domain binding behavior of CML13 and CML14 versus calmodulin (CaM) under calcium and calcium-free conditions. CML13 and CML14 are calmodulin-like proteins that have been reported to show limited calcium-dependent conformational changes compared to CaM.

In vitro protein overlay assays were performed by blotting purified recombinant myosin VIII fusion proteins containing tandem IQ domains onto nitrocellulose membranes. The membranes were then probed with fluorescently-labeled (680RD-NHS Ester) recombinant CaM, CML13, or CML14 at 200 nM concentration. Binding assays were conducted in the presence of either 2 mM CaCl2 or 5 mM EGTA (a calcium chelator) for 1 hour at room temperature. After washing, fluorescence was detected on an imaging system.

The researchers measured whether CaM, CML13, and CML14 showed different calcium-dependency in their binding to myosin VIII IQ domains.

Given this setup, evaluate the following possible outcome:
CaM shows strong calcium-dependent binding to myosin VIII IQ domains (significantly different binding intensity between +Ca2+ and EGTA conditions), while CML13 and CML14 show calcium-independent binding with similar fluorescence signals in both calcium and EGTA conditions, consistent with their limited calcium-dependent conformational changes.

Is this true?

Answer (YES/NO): NO